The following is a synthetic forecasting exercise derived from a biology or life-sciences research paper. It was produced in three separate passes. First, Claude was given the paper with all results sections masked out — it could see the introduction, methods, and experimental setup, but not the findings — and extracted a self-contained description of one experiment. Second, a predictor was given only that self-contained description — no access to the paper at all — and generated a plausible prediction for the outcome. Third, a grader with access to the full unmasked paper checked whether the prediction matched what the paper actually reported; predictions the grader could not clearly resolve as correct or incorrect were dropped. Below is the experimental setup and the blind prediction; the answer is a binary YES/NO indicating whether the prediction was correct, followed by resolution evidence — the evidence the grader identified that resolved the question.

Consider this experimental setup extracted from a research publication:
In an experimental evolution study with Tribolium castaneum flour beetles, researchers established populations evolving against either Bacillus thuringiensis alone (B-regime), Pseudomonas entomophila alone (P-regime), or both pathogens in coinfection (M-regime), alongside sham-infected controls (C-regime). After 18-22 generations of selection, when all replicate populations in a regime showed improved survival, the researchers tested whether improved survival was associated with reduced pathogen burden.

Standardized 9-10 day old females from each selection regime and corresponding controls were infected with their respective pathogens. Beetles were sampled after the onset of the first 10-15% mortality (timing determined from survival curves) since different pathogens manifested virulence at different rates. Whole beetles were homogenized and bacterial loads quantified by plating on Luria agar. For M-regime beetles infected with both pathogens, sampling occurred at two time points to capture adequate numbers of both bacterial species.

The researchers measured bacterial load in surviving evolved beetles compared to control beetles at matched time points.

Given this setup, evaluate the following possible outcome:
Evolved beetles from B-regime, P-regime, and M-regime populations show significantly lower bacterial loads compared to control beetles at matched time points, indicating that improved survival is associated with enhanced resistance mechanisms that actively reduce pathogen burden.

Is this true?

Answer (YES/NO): YES